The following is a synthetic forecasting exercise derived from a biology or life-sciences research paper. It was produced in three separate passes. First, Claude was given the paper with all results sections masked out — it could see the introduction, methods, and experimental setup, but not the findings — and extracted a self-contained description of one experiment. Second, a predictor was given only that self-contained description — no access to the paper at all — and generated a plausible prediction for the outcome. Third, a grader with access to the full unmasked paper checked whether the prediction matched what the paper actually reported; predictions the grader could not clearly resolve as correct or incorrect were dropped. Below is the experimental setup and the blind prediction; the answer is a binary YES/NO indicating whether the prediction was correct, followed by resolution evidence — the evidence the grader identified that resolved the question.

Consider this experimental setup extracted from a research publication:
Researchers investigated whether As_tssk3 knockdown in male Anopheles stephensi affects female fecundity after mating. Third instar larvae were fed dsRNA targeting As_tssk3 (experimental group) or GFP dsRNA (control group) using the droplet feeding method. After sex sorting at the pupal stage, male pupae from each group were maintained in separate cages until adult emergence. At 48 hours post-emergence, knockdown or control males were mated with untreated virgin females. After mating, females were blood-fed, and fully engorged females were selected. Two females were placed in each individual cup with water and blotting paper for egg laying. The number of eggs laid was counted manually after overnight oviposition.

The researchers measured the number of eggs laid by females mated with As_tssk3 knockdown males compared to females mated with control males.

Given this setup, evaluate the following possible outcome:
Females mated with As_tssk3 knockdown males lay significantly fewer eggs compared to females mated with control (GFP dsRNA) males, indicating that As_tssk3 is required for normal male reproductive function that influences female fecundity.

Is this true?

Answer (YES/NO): NO